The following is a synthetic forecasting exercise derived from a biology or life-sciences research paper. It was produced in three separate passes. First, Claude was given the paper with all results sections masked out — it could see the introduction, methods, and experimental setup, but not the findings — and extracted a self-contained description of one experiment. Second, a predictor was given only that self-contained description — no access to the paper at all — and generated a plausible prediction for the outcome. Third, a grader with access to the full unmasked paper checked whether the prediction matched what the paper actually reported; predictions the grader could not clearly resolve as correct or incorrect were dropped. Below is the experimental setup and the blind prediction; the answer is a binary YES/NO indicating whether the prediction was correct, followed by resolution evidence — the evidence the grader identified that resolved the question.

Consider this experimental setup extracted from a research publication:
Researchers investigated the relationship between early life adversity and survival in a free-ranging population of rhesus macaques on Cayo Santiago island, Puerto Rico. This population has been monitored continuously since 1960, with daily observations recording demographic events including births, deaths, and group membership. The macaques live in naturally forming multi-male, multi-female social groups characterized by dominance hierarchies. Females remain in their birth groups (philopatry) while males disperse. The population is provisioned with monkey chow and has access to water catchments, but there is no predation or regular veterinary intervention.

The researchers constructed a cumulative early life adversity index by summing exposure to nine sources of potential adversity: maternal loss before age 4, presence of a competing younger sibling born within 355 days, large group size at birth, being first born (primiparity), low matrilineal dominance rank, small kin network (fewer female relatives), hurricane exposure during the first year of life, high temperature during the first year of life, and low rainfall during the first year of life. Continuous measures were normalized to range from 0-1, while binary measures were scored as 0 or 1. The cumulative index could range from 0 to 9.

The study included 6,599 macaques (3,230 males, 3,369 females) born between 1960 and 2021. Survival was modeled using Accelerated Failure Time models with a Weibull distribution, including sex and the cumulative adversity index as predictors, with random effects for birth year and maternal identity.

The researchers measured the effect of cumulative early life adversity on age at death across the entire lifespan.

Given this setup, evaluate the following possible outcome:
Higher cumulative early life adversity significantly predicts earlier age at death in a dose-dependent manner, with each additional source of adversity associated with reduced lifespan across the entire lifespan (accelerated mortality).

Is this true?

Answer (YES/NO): YES